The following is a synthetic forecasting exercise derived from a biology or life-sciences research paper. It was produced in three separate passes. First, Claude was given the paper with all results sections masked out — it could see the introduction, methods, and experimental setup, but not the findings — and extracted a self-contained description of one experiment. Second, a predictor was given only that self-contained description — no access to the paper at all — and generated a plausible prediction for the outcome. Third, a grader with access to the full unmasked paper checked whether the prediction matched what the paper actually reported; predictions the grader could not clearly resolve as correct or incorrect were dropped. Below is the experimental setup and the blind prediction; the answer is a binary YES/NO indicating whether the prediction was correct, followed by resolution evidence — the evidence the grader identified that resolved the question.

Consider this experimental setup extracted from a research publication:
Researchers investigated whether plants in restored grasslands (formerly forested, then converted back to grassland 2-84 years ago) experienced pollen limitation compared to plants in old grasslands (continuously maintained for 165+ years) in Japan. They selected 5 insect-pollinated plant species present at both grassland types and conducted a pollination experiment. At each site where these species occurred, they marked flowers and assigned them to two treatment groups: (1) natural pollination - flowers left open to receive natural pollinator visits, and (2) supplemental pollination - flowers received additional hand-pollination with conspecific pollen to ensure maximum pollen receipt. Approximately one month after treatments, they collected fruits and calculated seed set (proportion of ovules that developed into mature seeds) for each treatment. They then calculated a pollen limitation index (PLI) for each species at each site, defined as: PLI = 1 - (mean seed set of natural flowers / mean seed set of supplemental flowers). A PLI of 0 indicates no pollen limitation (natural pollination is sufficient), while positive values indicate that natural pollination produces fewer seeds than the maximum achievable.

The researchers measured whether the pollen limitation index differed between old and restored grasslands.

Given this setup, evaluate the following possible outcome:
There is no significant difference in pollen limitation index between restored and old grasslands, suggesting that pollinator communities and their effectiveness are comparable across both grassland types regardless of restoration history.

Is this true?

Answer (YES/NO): NO